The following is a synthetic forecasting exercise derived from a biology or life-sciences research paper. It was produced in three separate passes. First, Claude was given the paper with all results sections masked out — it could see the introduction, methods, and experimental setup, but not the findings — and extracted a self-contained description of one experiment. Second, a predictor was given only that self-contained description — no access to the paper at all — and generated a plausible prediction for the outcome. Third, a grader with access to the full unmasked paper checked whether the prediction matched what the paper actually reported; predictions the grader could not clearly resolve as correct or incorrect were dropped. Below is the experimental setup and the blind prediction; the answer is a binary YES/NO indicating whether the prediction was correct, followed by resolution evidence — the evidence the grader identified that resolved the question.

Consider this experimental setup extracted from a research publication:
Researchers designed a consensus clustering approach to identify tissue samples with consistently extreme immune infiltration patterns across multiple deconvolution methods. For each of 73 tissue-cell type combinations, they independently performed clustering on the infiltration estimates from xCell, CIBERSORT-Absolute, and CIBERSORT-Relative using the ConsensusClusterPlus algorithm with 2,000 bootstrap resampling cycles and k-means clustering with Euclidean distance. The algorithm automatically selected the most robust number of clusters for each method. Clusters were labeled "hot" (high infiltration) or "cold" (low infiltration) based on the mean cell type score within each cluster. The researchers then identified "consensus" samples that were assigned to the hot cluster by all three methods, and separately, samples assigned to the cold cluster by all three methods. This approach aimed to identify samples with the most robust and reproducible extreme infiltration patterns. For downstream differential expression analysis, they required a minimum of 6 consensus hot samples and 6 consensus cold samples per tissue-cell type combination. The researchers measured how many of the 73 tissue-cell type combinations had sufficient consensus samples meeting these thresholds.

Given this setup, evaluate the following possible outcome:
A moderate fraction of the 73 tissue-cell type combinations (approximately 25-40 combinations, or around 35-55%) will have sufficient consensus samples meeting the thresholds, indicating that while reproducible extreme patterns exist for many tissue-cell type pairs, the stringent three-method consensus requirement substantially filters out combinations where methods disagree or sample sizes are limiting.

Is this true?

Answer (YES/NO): NO